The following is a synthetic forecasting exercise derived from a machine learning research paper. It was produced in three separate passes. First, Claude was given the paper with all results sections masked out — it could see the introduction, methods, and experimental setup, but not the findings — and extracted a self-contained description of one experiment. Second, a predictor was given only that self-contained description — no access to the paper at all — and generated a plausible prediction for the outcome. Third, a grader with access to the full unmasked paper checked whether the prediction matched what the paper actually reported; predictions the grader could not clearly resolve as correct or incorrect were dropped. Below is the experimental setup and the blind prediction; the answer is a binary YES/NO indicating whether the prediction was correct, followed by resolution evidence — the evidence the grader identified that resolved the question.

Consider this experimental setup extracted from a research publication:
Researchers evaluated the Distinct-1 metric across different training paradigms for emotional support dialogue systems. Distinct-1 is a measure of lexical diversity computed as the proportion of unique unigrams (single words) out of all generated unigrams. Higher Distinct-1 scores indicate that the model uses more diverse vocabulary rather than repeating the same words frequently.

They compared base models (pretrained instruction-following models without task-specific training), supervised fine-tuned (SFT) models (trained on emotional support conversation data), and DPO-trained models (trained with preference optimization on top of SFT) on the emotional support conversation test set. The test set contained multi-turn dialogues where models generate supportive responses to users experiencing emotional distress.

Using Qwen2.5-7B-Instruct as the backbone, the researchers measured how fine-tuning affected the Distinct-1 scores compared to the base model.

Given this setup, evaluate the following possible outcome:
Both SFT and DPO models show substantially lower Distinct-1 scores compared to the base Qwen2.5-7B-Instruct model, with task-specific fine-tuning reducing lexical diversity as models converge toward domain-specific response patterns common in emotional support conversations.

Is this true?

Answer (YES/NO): NO